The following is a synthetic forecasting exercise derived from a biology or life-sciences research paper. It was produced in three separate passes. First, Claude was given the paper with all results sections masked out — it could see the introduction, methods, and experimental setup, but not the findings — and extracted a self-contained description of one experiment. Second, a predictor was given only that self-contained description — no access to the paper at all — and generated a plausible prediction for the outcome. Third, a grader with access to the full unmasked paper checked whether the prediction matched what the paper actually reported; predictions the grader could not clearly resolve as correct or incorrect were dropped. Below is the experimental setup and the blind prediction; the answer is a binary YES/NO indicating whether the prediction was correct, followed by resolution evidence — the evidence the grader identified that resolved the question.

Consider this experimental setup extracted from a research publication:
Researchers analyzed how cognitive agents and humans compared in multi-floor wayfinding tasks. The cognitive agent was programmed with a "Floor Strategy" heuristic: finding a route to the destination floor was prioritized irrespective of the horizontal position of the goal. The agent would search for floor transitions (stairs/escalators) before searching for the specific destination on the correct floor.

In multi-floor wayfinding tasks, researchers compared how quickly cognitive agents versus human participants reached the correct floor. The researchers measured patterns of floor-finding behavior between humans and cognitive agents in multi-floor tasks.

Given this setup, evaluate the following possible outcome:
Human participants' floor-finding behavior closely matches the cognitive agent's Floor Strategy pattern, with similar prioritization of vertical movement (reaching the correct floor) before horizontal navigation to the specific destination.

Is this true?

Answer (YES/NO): NO